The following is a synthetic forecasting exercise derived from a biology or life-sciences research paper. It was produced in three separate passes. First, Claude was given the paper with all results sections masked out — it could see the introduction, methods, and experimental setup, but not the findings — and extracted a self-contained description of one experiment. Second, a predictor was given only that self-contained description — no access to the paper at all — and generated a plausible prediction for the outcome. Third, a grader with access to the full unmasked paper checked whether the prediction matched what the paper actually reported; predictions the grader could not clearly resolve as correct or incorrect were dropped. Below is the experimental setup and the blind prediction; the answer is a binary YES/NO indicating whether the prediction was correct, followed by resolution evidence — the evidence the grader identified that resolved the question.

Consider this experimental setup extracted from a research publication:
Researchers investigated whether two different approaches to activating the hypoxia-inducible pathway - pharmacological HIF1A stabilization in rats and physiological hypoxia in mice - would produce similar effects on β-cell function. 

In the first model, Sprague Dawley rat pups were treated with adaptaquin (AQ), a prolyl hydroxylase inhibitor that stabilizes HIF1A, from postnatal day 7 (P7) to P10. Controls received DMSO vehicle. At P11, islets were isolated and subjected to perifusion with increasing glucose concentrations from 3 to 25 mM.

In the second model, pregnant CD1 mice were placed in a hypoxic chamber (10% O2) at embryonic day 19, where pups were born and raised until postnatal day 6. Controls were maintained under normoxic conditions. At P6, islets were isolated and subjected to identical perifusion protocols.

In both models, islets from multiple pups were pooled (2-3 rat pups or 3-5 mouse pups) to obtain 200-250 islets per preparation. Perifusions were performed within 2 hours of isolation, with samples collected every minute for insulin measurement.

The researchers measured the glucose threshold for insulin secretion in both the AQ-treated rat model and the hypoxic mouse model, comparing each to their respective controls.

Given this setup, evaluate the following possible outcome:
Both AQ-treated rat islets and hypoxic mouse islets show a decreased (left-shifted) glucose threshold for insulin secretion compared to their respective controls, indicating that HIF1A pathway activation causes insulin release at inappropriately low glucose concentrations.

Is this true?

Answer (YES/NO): YES